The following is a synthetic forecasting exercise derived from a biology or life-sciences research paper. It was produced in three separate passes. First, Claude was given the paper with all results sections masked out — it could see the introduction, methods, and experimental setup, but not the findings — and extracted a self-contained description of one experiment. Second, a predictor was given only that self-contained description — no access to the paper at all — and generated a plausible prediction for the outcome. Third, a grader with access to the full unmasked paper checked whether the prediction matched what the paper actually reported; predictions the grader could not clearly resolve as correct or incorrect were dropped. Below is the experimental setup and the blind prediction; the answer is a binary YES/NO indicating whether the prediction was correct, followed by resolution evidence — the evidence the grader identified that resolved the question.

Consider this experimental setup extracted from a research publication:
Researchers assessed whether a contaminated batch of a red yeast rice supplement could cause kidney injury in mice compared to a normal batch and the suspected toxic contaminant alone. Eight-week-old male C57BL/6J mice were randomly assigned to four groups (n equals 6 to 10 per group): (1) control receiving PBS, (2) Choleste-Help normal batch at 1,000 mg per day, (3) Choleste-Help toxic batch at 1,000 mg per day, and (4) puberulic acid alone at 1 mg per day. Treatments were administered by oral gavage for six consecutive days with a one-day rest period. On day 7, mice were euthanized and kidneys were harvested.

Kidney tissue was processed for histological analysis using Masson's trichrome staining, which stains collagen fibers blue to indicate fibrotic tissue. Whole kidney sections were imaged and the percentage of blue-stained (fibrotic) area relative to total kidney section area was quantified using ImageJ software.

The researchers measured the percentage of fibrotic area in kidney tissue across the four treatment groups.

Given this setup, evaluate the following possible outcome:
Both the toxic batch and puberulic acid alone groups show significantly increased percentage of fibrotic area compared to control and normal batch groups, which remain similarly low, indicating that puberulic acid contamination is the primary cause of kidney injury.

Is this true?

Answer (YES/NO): YES